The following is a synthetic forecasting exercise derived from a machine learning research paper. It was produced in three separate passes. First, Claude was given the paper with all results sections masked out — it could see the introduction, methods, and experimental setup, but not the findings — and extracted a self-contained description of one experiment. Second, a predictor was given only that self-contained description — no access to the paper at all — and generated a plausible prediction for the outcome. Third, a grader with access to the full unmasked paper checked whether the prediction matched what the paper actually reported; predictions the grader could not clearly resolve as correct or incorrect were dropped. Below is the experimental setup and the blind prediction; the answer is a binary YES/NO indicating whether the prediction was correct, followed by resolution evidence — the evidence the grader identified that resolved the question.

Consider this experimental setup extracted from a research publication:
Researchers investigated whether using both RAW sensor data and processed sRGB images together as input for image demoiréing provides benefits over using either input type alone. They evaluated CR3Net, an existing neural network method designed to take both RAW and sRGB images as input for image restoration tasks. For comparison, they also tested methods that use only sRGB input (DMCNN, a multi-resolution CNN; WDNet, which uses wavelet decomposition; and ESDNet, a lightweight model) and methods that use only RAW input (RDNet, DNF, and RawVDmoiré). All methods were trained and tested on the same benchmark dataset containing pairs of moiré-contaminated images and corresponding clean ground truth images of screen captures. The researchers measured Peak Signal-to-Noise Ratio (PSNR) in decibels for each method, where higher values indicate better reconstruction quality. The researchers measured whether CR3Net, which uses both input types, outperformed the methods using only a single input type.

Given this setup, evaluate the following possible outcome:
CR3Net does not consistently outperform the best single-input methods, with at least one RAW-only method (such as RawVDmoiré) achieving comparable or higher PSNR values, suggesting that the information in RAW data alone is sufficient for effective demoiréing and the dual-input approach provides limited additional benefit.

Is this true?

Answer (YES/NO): NO